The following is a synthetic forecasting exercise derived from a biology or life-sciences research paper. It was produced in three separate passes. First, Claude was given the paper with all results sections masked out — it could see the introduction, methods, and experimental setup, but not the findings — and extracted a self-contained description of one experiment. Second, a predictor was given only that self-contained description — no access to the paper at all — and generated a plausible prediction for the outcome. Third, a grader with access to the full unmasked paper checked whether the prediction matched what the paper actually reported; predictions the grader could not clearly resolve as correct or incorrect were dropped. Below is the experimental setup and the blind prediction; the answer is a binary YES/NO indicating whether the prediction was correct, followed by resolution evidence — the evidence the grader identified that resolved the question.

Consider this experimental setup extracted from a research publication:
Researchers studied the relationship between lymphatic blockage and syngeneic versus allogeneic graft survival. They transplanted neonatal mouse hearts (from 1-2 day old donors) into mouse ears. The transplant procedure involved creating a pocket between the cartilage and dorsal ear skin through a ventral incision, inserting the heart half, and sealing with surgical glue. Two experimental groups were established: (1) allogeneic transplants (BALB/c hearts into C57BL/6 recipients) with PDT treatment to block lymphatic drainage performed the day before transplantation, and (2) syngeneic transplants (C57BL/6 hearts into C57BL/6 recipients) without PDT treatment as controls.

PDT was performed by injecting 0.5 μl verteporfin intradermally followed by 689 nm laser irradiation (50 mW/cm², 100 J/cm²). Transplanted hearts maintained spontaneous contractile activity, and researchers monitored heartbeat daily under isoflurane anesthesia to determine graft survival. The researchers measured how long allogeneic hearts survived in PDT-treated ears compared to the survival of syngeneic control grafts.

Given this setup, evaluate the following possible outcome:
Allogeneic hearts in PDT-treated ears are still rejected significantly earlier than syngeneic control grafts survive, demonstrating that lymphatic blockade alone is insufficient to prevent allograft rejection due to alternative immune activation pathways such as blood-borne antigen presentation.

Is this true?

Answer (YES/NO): NO